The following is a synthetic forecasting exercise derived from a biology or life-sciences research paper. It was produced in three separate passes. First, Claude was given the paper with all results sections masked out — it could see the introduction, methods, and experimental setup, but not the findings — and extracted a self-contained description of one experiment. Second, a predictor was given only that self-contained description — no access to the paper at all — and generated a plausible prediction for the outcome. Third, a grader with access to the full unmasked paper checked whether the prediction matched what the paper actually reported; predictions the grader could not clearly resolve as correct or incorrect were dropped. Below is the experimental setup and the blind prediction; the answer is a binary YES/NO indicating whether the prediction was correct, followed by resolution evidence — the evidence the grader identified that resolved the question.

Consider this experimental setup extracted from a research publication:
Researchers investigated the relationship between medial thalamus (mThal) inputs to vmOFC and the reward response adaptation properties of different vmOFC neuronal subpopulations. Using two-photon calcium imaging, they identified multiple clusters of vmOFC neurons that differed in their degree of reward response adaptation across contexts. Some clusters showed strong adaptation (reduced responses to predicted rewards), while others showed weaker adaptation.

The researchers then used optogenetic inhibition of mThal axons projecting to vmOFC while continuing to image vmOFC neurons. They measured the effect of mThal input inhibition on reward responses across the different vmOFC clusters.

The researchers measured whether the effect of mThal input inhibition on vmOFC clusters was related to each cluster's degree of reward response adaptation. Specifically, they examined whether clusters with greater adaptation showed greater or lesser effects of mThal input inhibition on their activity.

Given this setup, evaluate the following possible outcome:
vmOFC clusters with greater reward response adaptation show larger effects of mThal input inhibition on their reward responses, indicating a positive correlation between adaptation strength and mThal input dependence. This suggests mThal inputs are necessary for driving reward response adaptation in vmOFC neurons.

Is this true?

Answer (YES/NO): YES